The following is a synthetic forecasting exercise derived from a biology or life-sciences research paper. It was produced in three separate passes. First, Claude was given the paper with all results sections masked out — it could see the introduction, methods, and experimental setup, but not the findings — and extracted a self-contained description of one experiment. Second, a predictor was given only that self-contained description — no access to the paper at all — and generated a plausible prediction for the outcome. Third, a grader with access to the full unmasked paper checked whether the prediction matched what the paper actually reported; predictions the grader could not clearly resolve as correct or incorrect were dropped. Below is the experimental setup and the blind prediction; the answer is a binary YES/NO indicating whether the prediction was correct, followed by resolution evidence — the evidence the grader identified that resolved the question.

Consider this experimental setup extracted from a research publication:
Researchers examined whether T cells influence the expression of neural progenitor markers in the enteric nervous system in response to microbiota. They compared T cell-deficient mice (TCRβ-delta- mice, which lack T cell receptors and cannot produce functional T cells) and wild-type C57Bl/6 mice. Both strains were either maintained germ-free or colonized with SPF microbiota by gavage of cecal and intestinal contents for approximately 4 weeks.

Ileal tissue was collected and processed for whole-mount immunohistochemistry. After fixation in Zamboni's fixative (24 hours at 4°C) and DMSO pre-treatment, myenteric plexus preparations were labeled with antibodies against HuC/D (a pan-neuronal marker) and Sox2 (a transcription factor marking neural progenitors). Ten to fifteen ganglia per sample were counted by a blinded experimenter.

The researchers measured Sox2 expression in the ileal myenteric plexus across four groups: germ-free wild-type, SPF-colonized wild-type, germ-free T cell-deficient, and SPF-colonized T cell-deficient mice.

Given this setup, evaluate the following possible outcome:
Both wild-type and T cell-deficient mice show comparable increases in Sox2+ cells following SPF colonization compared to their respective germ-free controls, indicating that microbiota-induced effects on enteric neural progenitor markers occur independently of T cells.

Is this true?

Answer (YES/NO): NO